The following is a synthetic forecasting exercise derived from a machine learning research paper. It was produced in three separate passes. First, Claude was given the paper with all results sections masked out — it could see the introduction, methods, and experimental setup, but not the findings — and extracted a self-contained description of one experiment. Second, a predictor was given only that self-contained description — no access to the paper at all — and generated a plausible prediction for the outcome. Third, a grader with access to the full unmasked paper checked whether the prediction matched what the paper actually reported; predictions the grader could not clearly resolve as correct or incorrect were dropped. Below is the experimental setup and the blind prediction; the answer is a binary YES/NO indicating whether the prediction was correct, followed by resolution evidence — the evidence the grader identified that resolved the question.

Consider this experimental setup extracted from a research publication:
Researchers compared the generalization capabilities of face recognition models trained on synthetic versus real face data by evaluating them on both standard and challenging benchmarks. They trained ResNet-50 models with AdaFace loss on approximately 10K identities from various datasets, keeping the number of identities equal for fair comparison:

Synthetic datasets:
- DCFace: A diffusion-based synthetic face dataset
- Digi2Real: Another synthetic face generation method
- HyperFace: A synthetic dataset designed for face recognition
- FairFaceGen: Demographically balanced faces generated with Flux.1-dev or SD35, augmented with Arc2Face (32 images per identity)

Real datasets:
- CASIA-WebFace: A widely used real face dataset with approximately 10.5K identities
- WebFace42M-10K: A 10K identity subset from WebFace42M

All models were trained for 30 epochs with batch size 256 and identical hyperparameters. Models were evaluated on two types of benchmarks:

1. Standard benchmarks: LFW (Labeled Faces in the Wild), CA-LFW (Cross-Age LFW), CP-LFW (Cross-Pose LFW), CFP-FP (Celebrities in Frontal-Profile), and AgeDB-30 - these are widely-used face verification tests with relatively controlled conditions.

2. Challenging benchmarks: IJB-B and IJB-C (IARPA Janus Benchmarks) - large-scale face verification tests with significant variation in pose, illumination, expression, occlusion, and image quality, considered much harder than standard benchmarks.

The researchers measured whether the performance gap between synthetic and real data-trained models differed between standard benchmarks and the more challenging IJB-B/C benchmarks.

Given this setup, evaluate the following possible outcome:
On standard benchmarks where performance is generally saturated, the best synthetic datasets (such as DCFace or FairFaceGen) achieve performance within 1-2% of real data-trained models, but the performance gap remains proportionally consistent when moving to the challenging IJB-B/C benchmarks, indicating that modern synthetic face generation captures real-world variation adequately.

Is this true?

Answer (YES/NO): NO